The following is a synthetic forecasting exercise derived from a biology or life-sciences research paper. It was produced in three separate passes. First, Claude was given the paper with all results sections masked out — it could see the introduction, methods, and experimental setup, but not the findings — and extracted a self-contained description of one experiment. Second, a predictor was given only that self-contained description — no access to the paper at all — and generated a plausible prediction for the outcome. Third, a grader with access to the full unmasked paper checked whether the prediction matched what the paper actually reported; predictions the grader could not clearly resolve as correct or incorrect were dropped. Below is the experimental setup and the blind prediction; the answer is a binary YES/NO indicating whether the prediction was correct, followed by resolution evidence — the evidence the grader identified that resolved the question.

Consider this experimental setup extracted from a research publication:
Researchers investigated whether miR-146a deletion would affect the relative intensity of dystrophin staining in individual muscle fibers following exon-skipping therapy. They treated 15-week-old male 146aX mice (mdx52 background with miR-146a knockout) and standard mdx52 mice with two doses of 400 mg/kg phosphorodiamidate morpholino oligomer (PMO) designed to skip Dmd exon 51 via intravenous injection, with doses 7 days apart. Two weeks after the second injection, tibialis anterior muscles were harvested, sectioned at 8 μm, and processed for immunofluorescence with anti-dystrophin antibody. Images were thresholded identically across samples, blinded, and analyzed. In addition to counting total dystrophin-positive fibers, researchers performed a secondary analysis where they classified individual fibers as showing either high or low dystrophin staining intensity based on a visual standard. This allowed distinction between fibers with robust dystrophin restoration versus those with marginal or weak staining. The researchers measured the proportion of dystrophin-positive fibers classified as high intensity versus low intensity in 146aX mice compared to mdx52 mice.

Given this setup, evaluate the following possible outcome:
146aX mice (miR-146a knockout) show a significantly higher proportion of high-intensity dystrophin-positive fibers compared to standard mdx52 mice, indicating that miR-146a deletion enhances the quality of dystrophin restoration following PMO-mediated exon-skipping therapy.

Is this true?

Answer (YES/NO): NO